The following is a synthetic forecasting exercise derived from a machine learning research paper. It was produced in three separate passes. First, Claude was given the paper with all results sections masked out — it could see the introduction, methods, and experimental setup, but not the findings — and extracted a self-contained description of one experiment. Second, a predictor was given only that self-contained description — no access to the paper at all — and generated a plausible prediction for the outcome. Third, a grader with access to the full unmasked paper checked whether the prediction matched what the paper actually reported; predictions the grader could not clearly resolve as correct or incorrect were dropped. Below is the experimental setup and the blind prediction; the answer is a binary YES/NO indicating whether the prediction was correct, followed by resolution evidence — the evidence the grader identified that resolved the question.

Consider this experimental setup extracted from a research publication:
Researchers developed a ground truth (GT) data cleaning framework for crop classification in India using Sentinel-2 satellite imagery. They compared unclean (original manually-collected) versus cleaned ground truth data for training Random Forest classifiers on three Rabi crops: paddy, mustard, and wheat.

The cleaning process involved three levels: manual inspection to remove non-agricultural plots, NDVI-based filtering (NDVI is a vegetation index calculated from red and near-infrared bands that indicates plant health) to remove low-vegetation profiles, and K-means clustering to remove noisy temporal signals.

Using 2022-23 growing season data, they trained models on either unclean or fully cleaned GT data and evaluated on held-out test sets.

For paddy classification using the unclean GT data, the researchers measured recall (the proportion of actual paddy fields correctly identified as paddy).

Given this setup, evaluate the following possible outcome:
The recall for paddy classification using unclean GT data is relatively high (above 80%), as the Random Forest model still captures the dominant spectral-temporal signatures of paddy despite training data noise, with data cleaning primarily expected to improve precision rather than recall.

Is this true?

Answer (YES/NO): NO